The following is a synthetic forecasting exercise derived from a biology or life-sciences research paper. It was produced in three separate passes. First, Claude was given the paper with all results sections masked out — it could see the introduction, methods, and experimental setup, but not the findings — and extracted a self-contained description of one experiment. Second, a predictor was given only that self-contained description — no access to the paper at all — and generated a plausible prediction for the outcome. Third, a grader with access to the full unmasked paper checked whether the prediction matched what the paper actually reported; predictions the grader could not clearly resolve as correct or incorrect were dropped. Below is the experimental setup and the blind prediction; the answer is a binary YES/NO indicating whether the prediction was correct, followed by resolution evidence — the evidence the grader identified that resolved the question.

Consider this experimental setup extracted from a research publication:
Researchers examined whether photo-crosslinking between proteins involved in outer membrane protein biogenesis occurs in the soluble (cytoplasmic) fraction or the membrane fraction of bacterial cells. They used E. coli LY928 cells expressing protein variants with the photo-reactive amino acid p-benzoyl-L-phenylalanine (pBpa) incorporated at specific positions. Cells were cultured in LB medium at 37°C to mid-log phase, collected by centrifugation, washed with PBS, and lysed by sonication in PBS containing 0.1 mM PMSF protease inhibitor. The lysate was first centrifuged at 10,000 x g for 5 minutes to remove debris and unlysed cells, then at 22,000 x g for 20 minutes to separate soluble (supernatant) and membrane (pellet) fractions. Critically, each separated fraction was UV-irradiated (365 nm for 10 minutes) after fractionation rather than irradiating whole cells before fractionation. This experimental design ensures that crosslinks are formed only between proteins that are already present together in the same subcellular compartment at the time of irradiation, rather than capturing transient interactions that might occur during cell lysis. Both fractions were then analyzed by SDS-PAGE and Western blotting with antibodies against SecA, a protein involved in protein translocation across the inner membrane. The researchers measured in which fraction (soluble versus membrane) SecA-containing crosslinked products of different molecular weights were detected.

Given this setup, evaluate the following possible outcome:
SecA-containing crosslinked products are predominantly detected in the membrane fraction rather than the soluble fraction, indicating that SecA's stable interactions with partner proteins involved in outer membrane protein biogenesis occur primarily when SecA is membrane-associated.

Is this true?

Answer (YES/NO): YES